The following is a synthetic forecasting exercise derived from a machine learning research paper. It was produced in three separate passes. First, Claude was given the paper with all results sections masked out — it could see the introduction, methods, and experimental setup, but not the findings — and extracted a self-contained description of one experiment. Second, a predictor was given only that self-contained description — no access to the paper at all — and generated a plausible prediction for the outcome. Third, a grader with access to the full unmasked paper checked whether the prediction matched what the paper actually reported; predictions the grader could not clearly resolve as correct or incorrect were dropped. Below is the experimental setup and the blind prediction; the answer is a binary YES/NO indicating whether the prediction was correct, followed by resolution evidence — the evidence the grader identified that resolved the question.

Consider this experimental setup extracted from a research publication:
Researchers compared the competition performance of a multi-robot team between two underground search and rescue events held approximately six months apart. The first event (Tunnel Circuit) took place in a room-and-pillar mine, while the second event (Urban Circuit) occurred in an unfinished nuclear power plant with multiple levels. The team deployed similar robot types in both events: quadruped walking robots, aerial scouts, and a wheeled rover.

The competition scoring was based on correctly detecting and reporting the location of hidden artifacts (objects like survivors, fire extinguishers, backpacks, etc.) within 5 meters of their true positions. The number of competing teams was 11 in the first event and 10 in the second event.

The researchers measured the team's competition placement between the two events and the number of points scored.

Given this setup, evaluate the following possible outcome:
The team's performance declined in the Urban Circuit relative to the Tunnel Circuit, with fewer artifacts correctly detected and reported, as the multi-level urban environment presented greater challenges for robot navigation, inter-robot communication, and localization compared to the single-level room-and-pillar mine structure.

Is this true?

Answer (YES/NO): NO